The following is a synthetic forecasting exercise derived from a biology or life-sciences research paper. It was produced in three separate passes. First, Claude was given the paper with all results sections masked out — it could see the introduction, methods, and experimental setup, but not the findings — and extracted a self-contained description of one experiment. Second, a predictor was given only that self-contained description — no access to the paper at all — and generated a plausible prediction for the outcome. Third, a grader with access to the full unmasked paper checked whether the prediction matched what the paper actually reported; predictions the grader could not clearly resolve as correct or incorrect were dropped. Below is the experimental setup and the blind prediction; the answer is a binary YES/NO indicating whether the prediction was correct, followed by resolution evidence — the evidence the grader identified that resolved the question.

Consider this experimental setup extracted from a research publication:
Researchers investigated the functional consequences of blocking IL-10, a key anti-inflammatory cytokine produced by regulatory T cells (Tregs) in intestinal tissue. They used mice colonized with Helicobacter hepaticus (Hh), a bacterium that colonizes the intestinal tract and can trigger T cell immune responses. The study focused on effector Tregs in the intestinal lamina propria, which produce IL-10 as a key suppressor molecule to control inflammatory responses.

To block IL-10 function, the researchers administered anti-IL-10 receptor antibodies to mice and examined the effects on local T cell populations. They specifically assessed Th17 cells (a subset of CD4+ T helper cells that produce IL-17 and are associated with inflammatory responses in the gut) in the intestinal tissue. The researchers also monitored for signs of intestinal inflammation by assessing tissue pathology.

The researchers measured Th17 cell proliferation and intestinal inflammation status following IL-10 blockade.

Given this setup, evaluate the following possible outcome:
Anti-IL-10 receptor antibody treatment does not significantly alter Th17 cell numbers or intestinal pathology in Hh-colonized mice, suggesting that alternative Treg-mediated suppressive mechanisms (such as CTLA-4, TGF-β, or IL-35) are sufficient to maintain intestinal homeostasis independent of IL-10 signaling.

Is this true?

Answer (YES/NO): NO